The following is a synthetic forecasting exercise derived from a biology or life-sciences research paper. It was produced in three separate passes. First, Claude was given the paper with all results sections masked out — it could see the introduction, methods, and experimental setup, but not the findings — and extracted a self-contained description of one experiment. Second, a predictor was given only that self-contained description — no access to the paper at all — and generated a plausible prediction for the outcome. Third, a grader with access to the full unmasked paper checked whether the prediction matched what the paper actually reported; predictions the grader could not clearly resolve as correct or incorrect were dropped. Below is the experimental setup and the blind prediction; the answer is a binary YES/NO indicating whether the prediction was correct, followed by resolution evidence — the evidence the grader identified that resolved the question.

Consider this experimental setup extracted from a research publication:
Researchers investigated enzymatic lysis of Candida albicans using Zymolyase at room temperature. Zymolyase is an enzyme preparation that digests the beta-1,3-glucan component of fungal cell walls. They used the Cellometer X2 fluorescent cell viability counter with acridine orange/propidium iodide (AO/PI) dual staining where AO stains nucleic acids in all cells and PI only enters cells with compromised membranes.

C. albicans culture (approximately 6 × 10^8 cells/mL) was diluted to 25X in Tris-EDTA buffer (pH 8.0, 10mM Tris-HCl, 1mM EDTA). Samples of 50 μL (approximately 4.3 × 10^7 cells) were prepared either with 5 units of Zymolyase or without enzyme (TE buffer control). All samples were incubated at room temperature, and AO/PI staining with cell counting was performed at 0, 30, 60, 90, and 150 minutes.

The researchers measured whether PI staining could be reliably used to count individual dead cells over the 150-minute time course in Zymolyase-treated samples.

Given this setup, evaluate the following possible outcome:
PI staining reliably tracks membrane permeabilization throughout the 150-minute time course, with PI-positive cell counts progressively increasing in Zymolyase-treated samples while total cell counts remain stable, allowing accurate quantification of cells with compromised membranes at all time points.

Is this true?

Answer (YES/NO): NO